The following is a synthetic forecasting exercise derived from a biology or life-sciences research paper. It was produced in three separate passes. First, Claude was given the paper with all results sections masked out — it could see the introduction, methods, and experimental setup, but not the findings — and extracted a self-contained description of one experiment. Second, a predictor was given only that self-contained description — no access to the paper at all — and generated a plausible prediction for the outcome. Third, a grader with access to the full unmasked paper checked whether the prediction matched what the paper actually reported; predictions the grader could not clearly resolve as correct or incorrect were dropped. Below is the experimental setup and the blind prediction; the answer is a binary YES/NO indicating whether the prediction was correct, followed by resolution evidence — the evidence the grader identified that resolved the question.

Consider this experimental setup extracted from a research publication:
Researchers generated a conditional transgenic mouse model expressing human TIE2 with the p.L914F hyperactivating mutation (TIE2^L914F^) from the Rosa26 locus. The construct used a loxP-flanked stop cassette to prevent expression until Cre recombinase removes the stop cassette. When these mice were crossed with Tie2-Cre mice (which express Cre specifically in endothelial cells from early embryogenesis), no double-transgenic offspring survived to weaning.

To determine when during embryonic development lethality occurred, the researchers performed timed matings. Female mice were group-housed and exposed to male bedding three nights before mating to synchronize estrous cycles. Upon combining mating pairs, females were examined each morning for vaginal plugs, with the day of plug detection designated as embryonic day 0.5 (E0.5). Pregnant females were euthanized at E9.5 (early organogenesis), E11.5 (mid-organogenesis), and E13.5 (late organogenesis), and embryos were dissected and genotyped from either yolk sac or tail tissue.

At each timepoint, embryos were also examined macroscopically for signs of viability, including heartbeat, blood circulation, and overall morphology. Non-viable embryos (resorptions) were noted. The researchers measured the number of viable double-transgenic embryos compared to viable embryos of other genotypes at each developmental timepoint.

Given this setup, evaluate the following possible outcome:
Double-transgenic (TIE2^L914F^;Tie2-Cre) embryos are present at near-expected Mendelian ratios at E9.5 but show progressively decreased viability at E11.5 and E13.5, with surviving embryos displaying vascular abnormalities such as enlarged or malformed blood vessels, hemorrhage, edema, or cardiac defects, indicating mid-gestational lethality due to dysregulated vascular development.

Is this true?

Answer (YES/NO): NO